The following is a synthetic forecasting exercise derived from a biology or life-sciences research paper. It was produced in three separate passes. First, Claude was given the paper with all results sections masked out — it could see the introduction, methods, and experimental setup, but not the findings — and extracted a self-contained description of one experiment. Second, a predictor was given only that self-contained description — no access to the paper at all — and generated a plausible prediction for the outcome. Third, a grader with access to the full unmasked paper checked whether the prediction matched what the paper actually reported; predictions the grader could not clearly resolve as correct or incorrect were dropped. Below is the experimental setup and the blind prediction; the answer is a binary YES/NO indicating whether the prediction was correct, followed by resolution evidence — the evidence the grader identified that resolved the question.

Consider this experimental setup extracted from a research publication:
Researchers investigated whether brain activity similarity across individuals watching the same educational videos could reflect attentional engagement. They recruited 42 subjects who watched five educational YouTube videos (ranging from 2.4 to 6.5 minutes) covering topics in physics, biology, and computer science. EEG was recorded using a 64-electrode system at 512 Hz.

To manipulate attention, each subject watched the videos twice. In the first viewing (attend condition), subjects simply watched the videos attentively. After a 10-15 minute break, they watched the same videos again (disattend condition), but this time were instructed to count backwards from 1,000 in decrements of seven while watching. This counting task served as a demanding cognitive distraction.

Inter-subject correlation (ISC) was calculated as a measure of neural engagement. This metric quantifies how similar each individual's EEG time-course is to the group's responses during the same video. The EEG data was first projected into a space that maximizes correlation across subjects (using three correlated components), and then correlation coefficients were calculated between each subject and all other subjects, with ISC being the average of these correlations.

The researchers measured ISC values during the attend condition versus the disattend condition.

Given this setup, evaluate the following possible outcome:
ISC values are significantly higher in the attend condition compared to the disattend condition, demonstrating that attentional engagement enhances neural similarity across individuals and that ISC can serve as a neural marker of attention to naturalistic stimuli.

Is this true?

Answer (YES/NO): YES